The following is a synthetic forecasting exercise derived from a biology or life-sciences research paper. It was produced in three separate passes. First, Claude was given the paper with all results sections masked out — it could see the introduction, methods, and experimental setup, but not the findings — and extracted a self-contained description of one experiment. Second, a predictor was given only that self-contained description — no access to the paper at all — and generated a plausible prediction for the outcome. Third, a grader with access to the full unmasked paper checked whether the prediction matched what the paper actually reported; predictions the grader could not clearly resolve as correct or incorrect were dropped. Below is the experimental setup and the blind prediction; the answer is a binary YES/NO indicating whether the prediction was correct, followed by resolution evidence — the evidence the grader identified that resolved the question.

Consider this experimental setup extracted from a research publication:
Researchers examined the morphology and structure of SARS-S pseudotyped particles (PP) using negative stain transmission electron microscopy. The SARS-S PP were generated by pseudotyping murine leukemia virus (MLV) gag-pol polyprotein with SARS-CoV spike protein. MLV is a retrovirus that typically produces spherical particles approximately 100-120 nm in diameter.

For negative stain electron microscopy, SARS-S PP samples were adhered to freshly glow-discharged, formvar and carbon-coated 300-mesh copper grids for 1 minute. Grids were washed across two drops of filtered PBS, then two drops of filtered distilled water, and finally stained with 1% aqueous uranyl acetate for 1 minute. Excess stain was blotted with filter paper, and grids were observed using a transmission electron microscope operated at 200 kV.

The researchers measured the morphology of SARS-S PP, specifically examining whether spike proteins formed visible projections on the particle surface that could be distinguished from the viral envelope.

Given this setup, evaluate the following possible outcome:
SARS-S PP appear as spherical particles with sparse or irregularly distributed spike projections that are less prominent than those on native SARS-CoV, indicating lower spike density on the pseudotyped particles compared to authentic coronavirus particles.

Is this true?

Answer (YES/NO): NO